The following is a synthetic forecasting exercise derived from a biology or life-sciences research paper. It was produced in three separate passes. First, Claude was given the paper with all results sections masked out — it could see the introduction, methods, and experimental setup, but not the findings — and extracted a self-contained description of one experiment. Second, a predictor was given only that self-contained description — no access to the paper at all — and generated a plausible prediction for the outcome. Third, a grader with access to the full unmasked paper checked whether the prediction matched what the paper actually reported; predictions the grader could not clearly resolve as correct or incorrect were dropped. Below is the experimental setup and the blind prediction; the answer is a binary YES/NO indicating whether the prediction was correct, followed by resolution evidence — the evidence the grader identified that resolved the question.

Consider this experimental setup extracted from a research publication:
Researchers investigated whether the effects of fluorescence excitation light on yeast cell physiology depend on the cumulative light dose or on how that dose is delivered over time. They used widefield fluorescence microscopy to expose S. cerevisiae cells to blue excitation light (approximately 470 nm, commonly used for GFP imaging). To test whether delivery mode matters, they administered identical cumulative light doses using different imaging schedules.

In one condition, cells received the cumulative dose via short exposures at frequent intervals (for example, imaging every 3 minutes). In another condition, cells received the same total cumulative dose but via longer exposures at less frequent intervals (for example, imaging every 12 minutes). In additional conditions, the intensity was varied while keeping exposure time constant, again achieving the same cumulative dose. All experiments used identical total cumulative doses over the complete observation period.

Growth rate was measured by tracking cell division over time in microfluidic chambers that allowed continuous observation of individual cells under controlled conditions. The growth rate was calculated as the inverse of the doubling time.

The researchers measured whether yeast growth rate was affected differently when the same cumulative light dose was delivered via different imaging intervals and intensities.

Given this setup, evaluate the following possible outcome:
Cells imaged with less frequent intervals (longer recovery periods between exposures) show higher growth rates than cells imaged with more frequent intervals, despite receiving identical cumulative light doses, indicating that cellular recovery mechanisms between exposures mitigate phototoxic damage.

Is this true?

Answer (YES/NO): NO